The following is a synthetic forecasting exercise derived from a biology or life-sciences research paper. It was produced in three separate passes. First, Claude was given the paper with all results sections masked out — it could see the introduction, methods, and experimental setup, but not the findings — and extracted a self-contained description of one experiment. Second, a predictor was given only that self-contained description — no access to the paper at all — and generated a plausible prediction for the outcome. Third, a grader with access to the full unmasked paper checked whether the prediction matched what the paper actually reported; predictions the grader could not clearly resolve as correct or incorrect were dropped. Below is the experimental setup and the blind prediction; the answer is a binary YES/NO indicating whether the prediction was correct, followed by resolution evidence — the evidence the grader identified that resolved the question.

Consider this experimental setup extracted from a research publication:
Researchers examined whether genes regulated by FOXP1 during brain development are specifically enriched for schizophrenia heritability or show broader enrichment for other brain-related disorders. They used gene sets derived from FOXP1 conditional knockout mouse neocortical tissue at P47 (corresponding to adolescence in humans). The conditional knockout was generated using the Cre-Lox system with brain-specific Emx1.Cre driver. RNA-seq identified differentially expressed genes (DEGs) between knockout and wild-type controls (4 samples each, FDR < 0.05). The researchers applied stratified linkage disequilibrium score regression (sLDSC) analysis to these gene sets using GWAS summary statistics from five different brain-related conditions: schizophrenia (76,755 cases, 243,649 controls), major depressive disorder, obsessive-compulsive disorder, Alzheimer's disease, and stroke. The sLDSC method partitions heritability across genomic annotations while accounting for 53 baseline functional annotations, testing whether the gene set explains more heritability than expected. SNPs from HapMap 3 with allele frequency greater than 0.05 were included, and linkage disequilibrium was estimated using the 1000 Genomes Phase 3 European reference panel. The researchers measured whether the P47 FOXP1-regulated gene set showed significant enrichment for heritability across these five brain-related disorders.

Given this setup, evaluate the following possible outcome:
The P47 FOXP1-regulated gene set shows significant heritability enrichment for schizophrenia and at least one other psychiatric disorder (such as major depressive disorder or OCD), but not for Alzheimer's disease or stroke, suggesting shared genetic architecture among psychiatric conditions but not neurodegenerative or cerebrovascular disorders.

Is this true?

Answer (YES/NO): NO